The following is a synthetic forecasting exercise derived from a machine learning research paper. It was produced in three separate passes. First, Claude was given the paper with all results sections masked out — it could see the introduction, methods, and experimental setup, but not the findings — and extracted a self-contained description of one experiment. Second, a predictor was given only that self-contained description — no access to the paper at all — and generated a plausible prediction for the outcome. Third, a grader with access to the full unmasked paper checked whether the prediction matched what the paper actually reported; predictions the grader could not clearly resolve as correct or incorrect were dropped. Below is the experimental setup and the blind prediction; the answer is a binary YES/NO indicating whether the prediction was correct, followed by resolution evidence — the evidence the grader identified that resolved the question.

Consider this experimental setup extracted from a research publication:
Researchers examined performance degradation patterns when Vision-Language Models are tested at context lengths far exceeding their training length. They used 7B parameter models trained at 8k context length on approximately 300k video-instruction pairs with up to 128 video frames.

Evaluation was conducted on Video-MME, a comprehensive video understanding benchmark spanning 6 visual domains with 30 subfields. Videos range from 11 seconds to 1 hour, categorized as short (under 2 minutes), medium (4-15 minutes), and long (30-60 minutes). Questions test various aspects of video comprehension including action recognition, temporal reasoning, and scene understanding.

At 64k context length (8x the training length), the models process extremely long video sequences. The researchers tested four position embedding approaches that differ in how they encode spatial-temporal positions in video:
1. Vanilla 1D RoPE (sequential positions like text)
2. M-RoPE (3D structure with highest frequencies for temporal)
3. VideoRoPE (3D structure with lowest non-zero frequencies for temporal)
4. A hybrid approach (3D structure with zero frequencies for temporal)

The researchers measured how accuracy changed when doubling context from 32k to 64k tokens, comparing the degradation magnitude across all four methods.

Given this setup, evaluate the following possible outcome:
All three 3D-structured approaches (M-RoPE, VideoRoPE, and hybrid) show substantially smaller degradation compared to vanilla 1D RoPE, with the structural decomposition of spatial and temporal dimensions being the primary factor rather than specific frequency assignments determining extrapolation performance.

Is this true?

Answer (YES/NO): NO